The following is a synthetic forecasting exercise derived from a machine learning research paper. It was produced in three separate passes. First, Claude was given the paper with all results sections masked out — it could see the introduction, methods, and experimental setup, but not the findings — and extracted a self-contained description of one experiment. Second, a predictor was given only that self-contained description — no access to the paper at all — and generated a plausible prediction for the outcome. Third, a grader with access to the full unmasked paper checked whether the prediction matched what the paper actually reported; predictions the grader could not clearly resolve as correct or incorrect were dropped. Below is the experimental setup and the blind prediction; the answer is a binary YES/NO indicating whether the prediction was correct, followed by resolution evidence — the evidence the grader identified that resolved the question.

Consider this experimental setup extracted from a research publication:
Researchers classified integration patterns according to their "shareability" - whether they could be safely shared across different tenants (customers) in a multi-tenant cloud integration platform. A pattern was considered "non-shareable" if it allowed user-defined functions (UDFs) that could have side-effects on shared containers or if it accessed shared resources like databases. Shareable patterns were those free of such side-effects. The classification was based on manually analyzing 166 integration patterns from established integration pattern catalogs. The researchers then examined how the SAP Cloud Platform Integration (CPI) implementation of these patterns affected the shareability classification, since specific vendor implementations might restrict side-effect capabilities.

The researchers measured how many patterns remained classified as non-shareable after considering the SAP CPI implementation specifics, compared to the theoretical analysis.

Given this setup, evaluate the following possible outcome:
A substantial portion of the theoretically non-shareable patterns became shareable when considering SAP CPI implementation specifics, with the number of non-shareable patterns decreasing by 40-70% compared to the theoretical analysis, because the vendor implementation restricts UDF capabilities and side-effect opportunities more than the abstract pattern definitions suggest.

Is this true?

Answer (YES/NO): NO